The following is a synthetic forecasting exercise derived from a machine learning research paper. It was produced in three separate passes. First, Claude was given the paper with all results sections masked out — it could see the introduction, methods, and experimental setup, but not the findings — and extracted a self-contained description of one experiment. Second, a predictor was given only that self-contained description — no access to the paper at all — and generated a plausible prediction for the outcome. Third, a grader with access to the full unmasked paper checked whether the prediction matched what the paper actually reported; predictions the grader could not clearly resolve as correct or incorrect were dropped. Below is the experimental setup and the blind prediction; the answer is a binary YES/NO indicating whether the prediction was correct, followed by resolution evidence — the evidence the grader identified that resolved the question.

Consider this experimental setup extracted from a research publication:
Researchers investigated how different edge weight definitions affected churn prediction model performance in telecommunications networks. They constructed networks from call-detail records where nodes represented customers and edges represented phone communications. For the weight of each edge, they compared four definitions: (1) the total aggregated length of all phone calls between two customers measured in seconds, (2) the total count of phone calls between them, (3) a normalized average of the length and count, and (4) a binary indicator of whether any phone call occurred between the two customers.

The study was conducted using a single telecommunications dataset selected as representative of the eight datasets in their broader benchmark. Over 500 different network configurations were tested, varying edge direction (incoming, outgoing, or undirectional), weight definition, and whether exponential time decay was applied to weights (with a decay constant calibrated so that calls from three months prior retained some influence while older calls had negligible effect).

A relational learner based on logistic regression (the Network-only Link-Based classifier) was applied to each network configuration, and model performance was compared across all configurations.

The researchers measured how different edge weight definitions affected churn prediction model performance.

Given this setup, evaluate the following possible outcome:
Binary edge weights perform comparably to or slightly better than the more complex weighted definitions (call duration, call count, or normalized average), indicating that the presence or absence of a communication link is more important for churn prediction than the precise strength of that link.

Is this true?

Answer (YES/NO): YES